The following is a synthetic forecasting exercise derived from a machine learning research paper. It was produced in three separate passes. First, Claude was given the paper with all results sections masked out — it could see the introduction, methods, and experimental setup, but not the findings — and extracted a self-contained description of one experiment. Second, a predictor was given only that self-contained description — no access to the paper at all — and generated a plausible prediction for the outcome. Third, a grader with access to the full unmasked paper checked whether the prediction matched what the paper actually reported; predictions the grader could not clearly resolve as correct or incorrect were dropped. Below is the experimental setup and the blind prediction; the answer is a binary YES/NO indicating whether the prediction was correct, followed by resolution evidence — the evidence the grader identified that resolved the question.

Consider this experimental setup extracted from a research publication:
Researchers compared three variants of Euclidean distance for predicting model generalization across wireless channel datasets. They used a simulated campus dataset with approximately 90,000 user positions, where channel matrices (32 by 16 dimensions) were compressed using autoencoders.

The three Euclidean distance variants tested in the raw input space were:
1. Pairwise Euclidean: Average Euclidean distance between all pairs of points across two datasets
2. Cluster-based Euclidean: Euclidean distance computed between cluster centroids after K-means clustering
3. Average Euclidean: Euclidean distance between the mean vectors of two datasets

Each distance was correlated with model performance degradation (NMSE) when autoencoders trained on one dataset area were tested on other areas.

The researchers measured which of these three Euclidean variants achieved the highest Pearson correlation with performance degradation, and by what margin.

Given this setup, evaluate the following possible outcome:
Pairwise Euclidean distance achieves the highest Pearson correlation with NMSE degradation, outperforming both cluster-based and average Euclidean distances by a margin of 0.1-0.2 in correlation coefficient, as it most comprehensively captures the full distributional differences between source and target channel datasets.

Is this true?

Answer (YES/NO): NO